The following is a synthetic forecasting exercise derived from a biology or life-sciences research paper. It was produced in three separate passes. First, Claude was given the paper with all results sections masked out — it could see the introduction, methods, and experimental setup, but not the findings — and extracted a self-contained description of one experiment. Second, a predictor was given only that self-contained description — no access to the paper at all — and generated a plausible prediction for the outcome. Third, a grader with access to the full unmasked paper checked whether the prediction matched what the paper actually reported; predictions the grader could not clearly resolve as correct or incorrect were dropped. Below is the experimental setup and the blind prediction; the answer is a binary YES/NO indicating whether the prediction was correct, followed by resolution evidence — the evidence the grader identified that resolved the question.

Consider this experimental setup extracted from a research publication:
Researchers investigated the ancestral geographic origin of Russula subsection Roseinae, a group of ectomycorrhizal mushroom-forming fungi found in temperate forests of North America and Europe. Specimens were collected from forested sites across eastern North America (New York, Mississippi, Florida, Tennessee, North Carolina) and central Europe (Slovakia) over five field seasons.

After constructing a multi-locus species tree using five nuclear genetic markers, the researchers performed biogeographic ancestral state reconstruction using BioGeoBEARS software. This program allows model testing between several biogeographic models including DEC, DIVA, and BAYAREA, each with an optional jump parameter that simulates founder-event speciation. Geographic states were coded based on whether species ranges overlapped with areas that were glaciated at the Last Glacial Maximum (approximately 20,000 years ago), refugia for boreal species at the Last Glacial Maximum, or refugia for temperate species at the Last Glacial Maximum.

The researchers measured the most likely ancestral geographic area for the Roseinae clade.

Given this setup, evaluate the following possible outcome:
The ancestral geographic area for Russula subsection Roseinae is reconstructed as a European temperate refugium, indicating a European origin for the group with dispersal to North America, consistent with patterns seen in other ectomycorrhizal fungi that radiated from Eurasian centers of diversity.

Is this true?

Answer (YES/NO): NO